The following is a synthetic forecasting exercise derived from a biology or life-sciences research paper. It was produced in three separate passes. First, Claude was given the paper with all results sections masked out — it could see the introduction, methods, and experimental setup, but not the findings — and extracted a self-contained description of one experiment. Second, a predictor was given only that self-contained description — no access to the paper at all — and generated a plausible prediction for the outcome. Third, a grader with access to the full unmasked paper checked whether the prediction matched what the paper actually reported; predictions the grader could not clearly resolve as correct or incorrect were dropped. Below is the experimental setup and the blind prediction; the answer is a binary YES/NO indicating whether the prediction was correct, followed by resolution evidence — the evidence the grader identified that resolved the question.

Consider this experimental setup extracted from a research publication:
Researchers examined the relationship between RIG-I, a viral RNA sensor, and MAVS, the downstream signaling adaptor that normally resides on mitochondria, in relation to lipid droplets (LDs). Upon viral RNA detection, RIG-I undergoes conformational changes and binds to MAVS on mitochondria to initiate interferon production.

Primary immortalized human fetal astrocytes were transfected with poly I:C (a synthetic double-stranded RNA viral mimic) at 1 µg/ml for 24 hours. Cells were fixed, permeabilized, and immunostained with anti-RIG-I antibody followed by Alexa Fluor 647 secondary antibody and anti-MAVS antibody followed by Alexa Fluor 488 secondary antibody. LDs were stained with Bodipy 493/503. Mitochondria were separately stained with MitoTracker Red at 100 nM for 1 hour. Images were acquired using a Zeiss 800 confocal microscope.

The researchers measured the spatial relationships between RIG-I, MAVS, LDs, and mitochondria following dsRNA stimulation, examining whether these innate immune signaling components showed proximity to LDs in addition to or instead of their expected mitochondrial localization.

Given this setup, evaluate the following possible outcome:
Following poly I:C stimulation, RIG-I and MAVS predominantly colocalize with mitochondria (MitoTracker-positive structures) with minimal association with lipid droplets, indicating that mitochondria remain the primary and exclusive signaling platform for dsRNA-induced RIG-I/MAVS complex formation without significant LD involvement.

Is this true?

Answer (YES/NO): NO